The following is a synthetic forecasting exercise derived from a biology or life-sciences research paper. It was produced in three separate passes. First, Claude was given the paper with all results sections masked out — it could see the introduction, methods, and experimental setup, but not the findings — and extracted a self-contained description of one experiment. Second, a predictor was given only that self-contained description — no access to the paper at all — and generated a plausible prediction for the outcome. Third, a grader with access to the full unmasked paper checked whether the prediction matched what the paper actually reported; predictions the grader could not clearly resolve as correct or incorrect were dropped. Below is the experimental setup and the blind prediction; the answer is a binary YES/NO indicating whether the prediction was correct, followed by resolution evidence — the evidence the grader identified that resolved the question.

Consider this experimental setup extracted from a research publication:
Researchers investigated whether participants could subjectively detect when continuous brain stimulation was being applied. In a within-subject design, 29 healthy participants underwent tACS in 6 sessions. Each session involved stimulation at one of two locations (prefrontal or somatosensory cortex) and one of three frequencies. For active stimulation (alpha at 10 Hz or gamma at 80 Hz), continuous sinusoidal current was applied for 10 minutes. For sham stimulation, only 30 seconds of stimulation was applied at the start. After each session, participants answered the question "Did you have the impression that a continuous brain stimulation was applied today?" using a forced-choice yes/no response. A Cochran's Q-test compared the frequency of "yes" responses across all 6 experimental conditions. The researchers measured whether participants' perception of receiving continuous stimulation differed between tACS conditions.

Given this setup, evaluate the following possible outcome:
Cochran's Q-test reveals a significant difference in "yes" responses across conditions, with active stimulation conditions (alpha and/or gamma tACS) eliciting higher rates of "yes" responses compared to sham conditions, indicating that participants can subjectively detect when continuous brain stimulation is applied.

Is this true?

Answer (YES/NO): NO